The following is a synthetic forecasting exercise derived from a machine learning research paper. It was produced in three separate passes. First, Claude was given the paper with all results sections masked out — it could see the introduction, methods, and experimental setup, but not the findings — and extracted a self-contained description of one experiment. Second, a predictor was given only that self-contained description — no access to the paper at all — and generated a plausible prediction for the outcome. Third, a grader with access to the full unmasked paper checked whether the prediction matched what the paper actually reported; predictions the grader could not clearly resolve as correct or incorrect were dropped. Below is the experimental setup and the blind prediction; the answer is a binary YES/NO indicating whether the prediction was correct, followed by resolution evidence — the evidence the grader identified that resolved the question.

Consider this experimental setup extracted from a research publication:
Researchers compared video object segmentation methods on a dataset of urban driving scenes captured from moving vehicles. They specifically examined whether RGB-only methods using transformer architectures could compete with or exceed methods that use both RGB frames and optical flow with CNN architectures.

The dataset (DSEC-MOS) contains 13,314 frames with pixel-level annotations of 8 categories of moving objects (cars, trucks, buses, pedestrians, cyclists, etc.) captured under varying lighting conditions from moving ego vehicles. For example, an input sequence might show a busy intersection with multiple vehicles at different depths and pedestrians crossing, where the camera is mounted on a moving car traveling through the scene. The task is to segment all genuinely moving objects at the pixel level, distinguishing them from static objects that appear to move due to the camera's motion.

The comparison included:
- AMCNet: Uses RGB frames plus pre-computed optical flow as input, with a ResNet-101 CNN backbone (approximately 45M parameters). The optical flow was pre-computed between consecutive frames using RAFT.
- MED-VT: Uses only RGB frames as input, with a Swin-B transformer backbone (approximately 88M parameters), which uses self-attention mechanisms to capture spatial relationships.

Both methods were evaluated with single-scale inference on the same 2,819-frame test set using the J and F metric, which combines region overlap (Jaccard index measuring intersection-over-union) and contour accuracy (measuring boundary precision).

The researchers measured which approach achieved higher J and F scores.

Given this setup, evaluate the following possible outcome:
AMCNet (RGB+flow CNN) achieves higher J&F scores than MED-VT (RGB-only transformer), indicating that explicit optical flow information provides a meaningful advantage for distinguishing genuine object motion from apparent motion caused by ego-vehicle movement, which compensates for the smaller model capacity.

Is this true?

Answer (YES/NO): NO